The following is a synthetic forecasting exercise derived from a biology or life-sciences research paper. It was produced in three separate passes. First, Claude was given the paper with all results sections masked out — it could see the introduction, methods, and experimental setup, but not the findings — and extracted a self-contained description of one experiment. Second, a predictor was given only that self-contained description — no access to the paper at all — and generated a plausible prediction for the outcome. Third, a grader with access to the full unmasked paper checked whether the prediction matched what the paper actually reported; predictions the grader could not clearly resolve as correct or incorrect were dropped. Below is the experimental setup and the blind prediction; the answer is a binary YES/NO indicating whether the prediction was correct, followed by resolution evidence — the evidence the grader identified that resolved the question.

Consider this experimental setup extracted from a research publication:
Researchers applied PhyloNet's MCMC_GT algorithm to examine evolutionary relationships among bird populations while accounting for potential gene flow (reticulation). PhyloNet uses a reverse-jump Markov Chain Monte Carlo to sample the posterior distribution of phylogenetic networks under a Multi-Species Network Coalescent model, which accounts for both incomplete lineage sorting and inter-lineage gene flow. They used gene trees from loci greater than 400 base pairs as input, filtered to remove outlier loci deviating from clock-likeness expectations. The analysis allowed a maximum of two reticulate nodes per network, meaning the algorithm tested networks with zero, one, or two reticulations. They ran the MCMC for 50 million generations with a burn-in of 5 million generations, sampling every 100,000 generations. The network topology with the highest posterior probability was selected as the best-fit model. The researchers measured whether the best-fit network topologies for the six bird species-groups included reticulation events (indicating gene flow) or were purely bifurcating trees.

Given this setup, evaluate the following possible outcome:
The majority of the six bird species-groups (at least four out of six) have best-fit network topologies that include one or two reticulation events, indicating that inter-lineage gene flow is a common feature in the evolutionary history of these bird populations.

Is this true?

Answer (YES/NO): YES